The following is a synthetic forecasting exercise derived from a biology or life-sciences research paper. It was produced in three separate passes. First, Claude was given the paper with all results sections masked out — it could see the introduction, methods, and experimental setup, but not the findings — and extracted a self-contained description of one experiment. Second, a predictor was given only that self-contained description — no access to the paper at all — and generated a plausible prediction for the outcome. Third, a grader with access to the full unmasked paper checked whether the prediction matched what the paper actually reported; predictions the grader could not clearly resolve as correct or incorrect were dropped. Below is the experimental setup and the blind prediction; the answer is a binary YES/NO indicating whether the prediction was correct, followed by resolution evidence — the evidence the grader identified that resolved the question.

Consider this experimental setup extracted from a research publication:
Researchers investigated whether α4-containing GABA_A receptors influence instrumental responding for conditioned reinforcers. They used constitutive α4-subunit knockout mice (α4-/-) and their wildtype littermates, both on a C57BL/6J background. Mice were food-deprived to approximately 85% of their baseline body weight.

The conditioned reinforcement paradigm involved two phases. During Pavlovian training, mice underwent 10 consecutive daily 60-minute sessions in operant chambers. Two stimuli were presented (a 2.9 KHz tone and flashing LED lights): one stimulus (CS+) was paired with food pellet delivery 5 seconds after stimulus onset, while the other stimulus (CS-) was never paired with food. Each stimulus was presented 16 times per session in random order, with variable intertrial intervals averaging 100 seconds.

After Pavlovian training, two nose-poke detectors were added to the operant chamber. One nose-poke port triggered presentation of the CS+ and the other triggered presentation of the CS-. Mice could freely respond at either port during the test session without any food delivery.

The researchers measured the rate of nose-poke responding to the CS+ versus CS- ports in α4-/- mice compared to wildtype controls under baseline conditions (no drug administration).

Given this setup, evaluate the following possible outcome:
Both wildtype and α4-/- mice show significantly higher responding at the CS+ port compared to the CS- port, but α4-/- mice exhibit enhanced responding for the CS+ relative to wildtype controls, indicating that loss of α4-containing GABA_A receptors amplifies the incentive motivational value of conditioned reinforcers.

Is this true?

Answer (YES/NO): YES